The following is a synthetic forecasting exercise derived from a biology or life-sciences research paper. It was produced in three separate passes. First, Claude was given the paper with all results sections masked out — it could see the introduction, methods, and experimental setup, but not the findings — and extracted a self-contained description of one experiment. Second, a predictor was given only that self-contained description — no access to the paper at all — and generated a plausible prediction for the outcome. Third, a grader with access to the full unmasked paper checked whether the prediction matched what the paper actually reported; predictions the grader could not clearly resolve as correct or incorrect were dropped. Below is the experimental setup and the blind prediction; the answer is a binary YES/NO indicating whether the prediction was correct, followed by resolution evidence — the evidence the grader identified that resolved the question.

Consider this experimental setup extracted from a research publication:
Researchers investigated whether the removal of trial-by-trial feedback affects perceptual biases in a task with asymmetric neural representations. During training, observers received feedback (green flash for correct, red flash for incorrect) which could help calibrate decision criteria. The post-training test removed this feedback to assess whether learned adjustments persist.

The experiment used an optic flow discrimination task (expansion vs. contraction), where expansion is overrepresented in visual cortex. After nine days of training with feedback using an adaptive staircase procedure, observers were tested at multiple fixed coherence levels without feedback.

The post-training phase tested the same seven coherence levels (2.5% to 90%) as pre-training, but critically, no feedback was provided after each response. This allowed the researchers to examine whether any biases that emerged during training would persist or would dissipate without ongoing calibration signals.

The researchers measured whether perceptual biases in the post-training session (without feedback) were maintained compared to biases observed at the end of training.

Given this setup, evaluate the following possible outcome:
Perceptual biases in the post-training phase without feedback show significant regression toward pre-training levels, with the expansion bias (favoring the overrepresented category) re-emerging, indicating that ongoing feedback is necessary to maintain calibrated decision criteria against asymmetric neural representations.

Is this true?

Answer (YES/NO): NO